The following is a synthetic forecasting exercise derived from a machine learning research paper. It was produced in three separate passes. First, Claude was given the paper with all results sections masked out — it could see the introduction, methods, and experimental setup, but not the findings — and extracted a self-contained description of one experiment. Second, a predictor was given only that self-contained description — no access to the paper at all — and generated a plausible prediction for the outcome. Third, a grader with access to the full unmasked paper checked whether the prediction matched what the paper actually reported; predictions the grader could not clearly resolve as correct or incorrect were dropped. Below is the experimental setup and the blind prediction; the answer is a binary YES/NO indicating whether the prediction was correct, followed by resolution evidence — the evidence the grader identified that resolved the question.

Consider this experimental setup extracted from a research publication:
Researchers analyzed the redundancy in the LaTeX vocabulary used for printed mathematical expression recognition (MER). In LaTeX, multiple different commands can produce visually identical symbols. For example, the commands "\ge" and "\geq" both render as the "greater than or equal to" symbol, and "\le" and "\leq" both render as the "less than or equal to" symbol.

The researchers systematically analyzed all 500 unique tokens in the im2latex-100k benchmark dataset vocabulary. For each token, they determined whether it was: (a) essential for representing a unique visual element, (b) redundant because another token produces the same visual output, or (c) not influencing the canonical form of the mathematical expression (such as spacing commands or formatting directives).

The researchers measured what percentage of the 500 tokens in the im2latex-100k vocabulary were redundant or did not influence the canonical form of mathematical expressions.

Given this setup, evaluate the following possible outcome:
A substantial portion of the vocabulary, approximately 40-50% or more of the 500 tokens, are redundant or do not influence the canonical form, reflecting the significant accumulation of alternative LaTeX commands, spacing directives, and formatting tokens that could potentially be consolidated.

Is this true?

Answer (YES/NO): NO